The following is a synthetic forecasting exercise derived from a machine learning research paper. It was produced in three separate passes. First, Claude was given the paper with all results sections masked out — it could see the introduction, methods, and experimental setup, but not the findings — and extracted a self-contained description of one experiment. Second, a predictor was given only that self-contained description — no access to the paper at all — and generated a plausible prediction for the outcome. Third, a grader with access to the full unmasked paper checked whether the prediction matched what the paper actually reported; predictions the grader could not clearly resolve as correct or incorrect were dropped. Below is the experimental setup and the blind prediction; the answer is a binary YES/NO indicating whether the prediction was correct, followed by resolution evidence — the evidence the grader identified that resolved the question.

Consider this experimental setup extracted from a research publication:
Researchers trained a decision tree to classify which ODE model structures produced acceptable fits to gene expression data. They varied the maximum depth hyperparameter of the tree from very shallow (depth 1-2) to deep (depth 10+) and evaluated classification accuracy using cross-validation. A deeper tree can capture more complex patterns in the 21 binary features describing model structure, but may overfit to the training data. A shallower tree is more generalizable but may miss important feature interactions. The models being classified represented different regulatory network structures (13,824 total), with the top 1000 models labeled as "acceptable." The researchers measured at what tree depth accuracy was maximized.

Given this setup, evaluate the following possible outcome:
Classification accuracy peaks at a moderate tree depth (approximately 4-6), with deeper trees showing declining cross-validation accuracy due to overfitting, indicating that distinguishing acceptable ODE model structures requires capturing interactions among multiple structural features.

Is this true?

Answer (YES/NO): NO